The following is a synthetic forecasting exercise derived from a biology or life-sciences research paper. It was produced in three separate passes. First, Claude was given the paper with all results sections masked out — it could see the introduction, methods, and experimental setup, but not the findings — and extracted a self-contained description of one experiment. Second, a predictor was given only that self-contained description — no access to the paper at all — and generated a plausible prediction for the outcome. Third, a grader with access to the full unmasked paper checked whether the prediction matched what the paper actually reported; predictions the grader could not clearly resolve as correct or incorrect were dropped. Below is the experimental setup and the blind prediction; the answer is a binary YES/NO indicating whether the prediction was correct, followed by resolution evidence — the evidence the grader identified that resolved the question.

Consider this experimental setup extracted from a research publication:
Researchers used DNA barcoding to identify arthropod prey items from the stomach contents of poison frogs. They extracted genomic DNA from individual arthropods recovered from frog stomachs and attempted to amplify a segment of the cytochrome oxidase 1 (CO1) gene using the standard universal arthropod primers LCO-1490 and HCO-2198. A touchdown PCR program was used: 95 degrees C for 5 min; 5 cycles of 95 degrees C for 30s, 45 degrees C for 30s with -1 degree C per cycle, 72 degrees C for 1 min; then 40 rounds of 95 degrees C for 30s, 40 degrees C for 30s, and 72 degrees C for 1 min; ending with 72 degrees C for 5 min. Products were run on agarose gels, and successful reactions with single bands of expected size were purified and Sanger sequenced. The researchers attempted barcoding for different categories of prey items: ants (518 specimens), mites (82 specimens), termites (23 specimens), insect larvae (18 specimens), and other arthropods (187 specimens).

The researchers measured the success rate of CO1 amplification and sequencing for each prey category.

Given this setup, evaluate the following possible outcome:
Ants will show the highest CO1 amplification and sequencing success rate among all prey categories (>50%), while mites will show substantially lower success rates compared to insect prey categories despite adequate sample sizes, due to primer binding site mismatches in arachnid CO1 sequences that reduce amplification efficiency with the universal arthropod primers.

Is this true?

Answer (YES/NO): NO